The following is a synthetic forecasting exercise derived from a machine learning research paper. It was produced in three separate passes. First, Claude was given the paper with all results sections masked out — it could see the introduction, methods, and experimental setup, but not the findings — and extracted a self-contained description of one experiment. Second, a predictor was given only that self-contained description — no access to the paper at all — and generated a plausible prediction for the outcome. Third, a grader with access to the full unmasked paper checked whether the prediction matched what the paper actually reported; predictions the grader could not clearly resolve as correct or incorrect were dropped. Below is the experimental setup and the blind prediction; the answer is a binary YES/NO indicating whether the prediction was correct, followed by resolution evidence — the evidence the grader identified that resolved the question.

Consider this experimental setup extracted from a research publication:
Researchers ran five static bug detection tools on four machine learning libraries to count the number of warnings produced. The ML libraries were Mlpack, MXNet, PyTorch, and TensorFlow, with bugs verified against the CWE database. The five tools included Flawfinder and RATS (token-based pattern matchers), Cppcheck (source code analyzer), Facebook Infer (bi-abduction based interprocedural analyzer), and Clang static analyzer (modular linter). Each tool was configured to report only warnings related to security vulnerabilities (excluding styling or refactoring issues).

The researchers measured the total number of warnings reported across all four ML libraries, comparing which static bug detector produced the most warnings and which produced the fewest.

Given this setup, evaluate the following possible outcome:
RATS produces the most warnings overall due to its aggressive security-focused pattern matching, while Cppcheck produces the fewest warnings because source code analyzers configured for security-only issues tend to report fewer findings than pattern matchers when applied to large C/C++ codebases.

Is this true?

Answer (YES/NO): NO